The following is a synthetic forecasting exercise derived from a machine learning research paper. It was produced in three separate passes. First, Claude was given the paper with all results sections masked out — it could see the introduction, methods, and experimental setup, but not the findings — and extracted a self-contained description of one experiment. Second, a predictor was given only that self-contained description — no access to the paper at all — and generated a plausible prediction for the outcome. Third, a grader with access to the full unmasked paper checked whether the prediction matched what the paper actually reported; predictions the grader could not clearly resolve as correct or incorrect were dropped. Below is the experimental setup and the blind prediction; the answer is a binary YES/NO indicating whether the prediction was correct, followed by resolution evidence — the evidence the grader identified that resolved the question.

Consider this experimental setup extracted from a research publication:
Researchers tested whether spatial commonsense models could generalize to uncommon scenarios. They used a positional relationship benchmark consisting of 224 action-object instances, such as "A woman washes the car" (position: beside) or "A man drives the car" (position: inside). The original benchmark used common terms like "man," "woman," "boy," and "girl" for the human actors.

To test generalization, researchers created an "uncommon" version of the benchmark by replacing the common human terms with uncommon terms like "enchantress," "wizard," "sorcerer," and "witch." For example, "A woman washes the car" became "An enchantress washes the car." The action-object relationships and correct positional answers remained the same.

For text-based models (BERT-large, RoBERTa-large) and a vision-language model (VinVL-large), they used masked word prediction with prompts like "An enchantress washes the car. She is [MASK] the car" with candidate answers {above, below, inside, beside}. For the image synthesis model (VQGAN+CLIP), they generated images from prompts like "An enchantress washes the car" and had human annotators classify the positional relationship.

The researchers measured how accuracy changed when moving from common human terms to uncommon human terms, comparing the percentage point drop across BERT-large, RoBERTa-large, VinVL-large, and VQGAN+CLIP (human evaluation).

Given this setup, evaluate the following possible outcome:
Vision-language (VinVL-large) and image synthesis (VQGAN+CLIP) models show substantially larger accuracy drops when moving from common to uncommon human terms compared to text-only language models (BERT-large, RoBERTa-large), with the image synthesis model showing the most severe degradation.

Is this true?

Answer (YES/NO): NO